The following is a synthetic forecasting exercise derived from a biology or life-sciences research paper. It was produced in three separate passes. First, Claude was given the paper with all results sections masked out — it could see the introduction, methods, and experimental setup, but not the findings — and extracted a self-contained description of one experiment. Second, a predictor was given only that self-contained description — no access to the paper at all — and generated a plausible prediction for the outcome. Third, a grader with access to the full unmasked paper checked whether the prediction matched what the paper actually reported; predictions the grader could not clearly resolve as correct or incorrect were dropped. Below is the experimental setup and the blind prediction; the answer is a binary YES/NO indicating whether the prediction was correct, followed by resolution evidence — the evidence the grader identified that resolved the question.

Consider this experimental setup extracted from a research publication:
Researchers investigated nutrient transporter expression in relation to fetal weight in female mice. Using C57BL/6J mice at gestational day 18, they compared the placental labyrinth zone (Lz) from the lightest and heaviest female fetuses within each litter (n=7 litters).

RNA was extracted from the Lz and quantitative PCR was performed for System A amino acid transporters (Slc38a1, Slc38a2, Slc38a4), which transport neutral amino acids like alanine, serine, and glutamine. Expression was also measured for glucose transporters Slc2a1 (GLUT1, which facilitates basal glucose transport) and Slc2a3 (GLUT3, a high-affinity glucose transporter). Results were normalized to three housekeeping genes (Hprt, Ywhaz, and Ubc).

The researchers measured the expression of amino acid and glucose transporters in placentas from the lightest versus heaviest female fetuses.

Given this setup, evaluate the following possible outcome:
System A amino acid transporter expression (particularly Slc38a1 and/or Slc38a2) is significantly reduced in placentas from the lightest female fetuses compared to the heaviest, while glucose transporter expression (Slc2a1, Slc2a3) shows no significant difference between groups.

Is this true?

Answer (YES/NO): NO